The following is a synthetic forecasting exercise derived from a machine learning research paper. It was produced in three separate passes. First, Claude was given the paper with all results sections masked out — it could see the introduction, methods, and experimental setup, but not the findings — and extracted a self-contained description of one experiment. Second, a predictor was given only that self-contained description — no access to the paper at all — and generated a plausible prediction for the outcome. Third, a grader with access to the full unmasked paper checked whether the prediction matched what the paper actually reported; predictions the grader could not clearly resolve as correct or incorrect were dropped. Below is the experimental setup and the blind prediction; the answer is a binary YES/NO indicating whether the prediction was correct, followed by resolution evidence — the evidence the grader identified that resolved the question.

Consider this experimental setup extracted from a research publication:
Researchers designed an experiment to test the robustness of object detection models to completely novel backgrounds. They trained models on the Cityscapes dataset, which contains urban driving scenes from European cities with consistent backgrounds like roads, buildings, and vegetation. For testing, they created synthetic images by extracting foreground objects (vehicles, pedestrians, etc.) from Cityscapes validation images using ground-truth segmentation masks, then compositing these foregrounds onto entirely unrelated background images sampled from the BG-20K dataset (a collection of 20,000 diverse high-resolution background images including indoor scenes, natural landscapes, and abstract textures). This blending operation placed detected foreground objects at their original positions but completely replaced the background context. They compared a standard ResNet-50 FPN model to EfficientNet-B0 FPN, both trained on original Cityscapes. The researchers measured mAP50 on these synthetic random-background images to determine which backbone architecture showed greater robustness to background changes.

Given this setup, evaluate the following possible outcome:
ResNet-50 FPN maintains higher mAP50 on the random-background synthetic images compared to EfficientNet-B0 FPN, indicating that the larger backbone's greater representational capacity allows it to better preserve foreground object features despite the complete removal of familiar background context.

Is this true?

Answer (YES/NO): YES